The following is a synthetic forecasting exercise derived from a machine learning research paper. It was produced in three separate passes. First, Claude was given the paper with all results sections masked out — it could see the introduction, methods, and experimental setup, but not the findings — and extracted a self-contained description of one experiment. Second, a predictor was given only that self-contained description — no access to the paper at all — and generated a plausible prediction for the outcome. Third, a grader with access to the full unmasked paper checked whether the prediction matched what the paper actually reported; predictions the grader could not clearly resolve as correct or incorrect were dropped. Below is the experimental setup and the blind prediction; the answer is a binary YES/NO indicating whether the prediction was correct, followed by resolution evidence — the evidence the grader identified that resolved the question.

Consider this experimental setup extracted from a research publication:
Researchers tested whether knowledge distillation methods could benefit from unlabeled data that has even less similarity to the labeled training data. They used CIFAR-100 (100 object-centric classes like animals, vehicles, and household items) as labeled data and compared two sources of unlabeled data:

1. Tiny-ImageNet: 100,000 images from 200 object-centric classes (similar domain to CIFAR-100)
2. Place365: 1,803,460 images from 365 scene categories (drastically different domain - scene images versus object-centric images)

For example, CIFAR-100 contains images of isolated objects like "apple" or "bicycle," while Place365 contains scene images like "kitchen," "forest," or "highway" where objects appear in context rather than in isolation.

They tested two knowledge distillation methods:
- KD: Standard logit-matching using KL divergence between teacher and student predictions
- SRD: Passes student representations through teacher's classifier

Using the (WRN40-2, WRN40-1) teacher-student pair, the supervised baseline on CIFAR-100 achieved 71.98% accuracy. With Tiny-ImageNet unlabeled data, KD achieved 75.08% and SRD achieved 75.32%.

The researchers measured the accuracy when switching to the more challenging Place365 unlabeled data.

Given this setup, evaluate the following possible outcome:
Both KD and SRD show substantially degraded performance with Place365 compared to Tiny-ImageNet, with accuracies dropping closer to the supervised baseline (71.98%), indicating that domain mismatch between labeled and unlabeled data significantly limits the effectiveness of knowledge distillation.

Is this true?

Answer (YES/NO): NO